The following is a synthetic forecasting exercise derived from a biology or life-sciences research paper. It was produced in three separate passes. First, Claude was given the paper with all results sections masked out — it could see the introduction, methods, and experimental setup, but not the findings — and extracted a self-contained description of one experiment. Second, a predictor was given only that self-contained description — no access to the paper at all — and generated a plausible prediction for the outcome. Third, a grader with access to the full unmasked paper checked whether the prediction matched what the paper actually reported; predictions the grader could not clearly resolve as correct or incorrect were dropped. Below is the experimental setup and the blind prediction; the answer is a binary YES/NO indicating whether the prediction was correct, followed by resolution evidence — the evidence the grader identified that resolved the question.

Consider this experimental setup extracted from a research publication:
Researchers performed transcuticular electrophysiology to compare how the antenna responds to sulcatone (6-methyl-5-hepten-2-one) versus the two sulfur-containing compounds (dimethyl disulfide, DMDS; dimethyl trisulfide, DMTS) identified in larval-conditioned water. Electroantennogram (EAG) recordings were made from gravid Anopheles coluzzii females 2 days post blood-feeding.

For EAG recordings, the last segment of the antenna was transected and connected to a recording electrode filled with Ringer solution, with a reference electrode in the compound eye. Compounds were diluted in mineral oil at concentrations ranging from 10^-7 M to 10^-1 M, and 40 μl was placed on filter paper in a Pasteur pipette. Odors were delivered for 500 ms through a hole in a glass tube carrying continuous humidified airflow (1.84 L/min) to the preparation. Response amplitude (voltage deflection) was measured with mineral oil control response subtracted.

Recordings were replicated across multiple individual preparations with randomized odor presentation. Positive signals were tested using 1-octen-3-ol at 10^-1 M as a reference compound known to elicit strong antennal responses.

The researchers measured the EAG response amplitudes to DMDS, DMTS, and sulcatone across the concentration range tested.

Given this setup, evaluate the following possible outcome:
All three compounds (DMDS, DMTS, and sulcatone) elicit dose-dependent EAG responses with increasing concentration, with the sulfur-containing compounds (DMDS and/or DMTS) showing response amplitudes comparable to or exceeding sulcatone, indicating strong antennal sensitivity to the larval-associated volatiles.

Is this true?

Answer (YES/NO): NO